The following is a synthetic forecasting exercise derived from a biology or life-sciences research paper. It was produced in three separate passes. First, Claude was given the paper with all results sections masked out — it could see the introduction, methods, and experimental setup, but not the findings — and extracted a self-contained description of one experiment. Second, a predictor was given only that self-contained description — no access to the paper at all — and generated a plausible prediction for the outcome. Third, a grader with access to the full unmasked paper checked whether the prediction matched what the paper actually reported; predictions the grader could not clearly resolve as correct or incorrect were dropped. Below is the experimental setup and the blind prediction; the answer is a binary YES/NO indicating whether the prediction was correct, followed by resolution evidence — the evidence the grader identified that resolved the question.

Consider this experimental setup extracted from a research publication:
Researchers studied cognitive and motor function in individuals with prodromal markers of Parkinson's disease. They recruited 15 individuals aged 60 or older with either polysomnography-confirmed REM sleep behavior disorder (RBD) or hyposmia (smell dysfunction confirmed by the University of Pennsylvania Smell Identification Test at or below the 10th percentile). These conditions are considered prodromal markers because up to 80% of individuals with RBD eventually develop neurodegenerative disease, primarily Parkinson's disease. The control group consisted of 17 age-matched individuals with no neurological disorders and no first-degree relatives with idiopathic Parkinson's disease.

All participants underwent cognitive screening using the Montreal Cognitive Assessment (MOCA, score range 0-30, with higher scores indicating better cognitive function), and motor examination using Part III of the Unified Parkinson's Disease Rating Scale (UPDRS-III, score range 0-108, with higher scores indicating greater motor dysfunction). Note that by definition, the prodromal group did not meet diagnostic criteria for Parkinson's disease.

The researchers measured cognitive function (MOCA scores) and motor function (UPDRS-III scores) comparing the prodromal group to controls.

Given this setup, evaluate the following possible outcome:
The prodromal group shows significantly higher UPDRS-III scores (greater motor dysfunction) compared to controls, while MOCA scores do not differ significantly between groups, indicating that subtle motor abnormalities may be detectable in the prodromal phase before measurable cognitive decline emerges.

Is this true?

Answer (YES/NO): NO